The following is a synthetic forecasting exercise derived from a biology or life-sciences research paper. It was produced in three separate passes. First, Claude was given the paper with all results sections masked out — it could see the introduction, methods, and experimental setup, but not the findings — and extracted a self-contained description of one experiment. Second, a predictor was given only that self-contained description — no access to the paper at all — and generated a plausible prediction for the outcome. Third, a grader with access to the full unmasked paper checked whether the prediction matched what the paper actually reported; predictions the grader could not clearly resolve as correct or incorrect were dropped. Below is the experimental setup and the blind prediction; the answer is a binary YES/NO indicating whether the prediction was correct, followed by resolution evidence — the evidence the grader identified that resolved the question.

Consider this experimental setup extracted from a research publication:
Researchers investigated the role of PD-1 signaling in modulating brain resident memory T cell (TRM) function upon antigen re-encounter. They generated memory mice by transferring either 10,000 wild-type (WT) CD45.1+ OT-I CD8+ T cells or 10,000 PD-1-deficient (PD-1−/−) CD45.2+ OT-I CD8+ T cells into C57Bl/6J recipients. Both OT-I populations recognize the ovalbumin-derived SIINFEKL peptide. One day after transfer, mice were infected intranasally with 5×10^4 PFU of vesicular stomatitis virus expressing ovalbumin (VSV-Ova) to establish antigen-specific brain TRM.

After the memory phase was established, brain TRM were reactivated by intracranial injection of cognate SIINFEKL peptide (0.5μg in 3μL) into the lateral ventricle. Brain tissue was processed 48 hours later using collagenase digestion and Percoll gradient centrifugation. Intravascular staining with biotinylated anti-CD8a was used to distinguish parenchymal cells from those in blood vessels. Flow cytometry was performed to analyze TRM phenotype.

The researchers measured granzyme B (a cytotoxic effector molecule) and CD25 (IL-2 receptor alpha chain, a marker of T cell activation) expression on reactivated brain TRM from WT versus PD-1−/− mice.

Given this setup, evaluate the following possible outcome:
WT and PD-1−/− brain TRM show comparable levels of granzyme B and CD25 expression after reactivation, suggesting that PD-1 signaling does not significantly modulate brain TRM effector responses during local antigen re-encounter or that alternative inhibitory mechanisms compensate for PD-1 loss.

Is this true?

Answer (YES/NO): NO